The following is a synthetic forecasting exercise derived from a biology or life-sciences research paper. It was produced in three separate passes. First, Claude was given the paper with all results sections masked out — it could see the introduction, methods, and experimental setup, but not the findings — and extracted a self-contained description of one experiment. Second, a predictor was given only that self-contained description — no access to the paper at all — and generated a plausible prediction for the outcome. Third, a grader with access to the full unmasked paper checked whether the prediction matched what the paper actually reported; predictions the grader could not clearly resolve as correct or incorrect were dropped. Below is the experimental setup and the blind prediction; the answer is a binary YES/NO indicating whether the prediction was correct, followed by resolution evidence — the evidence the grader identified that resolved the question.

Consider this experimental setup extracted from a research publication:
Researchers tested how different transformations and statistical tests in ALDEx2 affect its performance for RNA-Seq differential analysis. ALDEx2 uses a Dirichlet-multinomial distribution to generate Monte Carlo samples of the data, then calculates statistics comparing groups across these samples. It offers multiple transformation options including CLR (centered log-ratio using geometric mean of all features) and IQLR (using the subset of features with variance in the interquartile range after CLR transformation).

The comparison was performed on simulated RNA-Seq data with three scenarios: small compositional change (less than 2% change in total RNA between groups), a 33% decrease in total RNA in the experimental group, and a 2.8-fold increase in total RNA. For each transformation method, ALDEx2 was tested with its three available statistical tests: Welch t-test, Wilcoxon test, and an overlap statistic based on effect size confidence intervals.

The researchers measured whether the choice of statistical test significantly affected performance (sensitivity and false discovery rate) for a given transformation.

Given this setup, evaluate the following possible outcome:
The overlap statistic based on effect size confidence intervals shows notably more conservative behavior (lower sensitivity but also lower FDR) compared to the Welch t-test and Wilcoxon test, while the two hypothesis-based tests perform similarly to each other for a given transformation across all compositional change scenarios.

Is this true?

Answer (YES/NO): NO